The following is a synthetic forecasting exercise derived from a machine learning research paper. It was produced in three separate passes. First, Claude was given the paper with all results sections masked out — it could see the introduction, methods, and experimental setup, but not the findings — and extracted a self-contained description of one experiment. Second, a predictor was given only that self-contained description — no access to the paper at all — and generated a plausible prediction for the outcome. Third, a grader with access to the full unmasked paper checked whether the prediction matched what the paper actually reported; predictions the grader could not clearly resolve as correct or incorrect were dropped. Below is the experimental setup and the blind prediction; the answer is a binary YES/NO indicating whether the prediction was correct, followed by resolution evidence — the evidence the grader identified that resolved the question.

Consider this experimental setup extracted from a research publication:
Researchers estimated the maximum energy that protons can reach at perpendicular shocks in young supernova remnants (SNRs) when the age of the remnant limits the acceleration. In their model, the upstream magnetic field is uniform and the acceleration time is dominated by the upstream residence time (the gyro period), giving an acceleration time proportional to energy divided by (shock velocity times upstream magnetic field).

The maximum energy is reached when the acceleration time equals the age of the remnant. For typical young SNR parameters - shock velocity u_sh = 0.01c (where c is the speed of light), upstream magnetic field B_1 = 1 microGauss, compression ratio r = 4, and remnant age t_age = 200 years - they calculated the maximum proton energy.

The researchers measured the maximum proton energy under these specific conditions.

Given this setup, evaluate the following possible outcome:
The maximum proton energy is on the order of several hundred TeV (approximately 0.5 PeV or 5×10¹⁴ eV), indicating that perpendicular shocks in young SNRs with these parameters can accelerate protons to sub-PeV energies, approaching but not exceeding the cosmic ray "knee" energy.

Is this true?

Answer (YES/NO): NO